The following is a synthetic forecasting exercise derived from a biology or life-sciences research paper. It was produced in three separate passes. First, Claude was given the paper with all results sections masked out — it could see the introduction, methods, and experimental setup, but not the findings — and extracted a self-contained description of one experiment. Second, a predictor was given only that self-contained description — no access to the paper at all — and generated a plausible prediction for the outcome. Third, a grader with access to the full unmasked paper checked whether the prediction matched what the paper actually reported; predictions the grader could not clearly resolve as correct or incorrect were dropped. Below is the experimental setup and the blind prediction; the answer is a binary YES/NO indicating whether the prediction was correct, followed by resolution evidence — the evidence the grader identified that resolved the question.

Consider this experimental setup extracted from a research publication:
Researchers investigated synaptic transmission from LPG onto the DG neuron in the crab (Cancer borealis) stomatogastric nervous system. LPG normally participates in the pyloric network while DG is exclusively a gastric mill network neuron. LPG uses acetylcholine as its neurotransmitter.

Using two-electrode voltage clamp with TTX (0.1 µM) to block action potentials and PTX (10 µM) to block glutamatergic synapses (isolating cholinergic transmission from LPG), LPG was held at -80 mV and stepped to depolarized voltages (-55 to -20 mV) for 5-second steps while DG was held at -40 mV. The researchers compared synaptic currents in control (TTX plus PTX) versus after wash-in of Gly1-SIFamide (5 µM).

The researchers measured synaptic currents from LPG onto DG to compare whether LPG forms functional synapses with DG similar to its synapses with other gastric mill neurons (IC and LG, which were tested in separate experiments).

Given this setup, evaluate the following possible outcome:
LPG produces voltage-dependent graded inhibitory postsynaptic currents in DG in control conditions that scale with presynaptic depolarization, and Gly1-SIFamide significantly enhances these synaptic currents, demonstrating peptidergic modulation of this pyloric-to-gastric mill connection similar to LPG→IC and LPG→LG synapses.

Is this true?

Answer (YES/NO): NO